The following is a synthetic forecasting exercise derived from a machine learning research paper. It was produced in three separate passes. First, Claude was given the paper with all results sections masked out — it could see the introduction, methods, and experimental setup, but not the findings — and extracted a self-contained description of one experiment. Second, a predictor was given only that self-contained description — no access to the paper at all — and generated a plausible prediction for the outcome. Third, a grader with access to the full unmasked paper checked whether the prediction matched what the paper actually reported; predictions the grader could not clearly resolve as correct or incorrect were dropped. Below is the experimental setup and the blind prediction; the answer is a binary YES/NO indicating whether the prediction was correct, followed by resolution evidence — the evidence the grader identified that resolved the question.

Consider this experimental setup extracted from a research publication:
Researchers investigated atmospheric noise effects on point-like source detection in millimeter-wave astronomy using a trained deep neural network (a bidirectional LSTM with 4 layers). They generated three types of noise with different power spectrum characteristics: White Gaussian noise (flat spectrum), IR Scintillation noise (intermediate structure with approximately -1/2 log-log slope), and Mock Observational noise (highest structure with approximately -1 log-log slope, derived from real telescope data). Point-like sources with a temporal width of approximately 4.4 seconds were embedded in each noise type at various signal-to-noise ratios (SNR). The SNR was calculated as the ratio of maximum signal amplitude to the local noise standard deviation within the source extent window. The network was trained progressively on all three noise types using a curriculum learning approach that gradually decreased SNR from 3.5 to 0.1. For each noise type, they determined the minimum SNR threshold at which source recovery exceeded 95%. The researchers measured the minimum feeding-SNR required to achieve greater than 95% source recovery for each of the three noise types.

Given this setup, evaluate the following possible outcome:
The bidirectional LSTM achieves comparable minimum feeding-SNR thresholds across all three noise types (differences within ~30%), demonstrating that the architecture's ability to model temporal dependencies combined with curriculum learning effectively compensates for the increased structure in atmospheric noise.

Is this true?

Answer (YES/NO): NO